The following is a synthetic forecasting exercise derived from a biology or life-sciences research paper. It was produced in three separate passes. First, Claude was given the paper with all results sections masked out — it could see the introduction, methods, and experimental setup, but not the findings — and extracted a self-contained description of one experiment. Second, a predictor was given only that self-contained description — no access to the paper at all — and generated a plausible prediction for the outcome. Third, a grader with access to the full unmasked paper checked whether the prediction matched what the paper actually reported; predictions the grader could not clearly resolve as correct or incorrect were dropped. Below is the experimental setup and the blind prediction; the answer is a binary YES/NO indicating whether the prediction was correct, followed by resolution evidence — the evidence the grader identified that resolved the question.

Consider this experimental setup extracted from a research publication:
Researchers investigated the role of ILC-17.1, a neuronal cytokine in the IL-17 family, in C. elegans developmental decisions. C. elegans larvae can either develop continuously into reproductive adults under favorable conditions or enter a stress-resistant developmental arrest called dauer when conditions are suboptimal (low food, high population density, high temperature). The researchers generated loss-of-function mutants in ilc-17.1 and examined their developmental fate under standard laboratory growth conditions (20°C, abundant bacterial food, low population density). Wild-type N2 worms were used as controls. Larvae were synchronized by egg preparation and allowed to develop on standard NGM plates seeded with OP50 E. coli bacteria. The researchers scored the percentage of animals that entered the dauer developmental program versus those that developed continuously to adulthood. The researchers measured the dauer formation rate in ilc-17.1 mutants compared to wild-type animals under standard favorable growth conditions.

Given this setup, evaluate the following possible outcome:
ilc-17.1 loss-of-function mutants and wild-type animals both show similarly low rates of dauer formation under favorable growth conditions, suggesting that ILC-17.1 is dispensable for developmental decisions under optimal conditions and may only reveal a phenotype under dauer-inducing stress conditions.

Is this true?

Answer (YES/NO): NO